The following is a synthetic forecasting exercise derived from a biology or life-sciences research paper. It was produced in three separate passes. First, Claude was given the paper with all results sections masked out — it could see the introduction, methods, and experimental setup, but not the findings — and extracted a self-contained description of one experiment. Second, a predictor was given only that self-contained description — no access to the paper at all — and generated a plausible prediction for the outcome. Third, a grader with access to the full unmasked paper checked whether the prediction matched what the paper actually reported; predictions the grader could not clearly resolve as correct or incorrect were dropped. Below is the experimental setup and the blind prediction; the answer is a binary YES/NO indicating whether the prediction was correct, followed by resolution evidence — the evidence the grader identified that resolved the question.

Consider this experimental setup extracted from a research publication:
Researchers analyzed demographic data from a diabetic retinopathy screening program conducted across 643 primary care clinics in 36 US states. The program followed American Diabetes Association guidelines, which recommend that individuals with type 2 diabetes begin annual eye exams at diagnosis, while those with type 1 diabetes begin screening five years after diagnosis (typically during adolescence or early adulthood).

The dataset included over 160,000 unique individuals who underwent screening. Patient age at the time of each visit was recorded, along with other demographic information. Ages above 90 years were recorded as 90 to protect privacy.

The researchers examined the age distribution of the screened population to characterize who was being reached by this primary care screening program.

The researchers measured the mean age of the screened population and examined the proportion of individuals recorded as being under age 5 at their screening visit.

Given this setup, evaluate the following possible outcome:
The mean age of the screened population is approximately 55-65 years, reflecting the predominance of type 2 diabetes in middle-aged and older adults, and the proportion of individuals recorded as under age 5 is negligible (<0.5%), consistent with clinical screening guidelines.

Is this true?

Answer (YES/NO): NO